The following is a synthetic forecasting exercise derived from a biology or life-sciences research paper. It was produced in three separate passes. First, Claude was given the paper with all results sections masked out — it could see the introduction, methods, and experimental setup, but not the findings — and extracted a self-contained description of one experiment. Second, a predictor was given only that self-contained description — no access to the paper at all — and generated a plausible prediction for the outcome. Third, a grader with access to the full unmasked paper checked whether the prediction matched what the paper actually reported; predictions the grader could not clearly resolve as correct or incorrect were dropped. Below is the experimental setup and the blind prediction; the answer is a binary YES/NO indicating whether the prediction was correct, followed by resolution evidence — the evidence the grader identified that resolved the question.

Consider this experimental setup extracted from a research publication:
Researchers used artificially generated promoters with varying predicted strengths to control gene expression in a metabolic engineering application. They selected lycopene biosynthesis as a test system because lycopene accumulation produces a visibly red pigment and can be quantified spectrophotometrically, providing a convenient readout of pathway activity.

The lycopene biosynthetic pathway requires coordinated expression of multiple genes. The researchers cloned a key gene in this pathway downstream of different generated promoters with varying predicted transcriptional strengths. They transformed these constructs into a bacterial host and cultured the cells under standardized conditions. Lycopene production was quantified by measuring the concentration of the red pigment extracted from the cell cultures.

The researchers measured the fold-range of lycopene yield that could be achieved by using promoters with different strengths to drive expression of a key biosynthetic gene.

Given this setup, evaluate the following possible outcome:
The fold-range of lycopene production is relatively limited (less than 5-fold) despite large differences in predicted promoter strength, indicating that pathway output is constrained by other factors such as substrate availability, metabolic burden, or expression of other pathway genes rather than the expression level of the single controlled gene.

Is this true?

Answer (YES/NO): YES